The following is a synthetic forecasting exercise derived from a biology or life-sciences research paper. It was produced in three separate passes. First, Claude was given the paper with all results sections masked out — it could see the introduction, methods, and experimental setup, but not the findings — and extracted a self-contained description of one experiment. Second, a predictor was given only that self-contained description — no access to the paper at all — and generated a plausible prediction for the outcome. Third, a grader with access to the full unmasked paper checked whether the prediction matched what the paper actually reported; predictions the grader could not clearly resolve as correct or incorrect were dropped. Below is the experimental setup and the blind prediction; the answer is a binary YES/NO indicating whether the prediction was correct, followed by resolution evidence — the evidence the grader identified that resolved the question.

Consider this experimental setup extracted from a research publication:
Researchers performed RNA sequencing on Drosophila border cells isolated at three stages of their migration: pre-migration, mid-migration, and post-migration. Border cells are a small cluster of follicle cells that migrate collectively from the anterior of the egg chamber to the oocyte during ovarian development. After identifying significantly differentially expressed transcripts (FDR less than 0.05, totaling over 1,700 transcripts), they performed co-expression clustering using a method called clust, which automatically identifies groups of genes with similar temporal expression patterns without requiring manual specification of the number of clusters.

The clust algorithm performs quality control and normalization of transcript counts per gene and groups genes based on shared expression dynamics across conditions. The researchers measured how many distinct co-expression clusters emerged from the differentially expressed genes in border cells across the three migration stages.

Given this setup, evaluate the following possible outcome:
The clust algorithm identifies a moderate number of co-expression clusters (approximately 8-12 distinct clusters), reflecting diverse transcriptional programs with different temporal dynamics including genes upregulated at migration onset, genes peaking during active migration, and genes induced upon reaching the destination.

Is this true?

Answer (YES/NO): YES